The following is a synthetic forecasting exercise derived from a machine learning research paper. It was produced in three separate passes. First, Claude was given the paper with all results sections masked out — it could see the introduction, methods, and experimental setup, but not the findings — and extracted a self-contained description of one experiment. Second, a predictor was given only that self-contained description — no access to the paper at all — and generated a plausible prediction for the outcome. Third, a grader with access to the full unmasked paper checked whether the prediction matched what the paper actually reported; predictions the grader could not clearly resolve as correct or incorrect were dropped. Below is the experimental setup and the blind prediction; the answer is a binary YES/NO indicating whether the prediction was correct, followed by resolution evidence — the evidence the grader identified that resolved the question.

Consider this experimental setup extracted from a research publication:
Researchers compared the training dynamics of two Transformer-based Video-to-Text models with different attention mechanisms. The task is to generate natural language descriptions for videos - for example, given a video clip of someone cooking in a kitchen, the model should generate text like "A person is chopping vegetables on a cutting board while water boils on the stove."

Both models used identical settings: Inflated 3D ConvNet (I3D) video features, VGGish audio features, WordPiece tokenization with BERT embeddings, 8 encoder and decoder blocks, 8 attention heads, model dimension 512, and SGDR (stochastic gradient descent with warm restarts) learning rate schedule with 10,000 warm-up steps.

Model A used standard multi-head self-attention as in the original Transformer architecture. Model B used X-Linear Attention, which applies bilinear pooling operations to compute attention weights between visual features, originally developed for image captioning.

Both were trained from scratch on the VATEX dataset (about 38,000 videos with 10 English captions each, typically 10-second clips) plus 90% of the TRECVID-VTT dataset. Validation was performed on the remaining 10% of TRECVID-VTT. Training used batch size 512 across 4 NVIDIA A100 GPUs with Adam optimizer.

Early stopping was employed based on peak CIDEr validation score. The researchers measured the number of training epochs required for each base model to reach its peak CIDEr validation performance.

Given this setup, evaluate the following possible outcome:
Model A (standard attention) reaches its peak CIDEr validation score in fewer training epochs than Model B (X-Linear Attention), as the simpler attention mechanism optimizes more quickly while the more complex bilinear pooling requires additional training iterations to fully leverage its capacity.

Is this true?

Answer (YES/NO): NO